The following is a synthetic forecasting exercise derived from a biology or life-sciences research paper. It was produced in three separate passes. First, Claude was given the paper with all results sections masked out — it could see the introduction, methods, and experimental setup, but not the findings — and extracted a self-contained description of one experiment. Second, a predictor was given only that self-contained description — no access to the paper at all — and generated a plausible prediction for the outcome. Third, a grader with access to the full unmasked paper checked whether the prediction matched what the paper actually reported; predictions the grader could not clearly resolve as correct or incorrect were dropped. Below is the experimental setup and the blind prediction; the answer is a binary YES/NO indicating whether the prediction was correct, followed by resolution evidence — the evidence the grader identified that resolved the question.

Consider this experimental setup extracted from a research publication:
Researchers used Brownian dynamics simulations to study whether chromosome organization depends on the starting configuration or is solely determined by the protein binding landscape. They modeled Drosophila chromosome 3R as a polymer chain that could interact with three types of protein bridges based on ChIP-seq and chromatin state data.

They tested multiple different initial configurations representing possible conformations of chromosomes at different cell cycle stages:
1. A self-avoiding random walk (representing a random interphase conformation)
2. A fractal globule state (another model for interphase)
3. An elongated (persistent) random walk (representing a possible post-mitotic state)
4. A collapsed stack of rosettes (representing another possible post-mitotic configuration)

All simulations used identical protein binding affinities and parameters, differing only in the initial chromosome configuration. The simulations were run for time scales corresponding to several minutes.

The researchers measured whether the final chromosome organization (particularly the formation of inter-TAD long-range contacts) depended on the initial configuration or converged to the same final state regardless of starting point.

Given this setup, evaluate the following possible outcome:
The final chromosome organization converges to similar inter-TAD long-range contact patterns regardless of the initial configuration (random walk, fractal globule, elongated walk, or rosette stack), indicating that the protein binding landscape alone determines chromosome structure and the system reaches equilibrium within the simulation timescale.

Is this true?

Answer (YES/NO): NO